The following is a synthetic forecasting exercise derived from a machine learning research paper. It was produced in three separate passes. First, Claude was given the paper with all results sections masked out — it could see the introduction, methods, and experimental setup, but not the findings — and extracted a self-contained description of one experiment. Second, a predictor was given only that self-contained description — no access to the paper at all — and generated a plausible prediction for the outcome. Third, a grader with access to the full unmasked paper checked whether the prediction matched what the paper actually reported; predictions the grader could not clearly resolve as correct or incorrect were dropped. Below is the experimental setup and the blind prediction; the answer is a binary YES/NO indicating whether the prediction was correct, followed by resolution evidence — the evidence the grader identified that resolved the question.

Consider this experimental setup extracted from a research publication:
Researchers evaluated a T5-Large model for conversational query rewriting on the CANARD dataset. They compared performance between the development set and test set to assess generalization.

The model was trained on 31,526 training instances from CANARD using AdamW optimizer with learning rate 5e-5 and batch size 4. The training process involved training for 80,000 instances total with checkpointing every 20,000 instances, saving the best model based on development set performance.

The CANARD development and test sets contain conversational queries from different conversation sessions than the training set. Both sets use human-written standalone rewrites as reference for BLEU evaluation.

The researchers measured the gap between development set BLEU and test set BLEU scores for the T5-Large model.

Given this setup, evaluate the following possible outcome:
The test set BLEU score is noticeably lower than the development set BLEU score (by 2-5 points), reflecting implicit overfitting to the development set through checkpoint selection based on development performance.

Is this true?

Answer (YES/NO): NO